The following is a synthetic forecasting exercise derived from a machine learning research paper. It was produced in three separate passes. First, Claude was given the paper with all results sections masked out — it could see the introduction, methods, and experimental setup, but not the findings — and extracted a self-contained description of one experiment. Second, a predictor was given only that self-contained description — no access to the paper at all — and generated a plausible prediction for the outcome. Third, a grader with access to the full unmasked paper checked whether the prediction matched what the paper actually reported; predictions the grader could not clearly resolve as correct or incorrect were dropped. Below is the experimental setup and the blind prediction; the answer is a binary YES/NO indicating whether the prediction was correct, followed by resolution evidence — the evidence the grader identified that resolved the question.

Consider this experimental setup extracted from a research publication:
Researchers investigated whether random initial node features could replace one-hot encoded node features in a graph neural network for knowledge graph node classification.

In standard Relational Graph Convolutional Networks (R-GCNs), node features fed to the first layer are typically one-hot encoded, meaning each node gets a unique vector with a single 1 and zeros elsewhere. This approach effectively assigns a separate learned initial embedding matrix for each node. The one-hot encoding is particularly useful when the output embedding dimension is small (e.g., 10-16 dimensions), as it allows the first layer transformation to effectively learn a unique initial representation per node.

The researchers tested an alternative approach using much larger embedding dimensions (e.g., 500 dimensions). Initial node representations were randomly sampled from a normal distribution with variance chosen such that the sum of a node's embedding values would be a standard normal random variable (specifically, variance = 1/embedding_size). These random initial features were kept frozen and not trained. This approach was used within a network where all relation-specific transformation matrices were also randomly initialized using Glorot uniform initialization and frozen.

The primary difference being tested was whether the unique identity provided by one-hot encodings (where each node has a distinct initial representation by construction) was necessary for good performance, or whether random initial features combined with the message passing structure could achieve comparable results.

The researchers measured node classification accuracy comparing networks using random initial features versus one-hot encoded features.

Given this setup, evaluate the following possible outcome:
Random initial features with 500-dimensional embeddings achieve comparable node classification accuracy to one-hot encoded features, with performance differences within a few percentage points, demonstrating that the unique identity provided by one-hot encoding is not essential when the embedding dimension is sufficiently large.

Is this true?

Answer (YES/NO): YES